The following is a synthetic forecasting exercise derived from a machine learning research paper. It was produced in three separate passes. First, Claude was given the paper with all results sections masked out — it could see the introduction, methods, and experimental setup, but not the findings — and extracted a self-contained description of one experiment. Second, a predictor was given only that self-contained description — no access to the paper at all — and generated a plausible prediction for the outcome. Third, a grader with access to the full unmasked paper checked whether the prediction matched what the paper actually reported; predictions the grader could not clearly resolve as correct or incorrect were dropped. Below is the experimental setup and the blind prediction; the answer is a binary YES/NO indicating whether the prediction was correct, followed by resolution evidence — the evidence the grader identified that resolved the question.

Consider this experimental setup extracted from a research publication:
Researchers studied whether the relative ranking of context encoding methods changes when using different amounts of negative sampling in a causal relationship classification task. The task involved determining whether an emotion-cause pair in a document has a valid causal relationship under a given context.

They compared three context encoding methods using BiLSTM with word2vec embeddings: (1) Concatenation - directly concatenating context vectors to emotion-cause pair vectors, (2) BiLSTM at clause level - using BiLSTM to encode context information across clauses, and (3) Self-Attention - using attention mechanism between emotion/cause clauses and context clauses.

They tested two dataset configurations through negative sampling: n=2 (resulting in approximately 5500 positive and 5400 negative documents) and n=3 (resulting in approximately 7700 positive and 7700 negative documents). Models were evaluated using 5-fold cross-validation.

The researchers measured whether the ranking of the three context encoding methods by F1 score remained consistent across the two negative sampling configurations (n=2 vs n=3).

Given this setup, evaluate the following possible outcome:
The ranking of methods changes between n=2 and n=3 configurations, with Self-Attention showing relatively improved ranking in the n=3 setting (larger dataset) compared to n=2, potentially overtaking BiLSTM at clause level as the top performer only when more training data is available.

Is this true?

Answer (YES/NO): YES